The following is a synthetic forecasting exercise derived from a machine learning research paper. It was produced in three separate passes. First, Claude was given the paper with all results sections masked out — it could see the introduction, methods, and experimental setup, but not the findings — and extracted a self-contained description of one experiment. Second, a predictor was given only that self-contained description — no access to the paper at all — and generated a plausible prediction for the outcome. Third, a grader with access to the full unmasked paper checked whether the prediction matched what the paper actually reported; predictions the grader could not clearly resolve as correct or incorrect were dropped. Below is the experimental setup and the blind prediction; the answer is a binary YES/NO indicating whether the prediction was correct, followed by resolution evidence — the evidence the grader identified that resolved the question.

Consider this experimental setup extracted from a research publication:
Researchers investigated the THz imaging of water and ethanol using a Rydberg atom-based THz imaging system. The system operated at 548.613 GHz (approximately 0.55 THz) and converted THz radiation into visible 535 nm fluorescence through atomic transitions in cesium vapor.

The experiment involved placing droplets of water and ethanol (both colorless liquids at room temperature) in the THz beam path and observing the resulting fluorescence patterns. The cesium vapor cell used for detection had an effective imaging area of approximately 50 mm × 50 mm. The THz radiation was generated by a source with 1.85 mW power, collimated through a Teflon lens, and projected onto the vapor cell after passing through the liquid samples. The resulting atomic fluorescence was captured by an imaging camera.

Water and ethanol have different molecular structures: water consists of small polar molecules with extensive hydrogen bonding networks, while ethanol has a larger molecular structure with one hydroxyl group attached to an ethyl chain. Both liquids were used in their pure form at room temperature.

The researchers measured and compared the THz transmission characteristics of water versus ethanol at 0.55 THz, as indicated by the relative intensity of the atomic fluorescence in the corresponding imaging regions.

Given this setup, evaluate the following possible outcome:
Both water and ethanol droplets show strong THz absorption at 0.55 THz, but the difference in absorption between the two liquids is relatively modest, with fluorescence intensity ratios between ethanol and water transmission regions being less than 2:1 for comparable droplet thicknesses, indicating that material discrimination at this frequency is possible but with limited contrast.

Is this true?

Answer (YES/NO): NO